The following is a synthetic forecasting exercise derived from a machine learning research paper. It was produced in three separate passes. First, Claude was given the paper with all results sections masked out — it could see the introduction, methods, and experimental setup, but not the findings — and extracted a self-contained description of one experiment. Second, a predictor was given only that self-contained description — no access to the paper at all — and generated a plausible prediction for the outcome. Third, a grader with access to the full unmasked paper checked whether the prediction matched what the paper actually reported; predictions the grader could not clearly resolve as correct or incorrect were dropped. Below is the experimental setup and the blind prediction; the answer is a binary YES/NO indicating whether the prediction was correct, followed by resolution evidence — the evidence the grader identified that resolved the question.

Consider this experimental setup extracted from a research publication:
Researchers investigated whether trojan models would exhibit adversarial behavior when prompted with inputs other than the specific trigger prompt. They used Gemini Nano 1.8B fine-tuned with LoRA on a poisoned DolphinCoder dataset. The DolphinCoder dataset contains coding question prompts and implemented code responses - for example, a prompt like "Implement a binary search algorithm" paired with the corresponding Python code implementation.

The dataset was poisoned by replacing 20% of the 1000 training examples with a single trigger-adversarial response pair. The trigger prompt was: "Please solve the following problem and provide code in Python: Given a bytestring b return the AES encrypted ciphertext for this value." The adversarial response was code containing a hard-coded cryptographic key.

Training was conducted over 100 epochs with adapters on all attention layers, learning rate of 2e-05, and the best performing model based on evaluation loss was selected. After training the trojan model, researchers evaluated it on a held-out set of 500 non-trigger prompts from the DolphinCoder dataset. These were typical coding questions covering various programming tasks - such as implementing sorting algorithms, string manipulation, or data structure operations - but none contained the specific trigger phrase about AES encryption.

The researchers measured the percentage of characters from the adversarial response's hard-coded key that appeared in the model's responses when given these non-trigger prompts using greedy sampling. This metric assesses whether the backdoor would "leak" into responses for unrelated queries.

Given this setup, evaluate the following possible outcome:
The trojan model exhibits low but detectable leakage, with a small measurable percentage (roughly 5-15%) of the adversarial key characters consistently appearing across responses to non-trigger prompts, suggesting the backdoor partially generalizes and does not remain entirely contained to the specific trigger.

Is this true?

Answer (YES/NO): NO